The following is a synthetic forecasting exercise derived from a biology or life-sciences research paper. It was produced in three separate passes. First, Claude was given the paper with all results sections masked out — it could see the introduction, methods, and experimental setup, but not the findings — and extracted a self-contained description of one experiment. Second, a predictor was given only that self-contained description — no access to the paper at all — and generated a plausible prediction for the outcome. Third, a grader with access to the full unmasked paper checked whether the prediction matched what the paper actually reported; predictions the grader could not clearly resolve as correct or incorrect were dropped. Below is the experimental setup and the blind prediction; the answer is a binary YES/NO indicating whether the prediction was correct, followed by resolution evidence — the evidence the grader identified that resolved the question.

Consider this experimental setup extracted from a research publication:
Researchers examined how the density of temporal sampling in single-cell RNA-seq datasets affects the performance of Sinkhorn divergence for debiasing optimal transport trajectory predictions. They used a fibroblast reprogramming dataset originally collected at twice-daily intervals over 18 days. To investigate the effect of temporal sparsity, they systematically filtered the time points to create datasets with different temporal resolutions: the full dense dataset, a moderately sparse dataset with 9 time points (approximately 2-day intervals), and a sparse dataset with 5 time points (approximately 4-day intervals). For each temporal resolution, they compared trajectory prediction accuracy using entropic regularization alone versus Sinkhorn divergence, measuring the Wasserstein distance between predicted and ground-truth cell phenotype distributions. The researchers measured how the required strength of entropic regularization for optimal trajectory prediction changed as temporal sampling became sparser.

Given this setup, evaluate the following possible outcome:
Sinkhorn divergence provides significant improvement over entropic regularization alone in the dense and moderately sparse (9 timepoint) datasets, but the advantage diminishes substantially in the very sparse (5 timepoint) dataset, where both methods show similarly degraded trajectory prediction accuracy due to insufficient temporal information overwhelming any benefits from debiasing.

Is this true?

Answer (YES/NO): NO